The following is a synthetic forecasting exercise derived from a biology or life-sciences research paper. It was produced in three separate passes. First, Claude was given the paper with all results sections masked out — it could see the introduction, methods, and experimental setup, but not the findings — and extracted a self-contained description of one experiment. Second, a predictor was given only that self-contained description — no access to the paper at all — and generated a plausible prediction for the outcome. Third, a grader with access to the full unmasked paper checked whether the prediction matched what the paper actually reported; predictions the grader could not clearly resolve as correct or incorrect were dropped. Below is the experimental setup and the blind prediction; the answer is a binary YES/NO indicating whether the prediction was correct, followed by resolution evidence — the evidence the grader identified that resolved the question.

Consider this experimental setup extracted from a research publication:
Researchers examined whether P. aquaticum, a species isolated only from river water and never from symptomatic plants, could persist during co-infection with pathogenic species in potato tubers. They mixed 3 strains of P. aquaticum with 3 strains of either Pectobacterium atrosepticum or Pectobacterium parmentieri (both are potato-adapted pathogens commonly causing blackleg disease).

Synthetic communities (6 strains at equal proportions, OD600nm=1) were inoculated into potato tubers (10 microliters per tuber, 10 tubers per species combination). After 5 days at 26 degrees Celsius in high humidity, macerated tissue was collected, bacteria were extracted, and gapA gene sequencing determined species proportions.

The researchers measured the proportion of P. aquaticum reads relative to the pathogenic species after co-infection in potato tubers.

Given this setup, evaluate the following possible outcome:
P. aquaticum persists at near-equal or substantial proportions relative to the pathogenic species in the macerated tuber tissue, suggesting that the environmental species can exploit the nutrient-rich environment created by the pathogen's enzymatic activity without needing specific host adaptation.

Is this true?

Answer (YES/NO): NO